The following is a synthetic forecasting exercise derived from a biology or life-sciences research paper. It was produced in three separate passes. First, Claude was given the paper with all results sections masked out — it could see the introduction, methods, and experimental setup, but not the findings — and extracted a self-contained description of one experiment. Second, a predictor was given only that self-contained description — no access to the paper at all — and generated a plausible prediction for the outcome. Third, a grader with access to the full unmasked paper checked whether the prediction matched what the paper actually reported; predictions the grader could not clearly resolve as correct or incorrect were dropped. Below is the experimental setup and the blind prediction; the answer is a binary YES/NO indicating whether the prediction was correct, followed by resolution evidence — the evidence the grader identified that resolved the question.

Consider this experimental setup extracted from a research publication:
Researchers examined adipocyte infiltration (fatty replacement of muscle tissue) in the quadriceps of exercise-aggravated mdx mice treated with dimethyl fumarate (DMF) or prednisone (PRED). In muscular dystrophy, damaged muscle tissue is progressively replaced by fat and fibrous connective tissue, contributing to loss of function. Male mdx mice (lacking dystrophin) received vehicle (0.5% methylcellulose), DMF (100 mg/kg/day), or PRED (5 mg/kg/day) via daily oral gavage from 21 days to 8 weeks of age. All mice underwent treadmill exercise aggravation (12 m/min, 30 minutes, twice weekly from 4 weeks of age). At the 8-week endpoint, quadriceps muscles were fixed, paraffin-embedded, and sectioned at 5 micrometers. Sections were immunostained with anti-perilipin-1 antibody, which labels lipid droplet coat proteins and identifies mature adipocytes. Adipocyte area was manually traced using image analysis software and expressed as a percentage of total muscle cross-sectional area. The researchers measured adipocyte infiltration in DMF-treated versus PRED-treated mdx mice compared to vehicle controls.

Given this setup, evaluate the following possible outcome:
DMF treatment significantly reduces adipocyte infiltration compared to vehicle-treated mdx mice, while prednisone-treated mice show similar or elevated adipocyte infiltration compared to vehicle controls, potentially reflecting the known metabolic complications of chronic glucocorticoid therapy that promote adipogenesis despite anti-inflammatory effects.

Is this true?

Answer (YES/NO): YES